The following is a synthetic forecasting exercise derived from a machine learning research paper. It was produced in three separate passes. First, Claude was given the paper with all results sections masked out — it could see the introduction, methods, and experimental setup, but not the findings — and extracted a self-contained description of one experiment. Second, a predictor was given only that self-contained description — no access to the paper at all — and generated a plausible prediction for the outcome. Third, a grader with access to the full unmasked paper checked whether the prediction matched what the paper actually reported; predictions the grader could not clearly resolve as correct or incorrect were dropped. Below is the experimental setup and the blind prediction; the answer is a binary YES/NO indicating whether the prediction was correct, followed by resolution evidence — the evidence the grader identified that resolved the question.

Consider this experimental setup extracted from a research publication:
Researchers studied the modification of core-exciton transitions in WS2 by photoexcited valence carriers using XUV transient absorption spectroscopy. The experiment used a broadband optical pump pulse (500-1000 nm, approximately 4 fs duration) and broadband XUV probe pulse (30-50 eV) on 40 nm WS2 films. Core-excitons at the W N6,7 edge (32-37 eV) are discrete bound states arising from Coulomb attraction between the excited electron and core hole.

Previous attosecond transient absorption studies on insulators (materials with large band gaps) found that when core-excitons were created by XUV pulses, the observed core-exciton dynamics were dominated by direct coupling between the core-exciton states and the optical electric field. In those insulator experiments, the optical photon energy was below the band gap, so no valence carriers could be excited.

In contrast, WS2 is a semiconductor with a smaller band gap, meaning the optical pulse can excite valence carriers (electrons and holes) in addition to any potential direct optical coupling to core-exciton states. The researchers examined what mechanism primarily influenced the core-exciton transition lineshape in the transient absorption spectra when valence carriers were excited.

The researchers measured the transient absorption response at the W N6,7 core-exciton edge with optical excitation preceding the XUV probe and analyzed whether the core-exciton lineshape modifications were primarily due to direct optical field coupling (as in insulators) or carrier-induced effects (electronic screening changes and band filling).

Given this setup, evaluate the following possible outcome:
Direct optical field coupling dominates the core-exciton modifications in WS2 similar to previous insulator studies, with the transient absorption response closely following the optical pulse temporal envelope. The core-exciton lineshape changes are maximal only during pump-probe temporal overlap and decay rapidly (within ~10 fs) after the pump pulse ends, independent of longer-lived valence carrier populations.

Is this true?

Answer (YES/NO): NO